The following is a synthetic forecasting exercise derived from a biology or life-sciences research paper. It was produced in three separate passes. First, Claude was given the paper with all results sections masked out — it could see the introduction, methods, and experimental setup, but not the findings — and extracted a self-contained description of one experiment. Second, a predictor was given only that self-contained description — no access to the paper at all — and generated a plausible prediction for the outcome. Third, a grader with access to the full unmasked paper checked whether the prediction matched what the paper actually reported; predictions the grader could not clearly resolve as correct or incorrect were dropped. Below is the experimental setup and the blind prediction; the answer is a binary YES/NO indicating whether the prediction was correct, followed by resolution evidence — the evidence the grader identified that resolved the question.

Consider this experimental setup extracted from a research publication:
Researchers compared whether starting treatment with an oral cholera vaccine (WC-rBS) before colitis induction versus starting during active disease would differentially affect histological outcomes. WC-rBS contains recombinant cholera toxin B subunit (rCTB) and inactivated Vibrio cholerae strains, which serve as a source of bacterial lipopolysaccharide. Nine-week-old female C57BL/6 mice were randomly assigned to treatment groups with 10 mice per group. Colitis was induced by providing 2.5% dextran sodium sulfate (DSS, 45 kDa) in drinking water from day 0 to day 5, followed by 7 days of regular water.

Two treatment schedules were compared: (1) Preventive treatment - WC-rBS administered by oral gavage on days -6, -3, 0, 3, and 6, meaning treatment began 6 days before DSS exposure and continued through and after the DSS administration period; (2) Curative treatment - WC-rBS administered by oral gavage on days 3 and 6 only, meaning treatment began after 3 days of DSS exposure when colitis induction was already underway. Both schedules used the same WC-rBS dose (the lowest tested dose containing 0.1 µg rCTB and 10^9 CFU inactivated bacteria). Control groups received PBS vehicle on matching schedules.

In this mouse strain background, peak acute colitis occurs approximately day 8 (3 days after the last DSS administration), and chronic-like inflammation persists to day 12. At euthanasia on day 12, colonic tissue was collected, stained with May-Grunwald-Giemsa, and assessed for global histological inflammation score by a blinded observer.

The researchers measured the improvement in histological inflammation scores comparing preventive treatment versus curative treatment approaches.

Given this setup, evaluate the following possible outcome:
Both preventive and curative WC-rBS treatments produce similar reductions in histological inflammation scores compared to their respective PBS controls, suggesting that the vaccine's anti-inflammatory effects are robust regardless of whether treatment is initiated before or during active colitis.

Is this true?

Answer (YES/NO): YES